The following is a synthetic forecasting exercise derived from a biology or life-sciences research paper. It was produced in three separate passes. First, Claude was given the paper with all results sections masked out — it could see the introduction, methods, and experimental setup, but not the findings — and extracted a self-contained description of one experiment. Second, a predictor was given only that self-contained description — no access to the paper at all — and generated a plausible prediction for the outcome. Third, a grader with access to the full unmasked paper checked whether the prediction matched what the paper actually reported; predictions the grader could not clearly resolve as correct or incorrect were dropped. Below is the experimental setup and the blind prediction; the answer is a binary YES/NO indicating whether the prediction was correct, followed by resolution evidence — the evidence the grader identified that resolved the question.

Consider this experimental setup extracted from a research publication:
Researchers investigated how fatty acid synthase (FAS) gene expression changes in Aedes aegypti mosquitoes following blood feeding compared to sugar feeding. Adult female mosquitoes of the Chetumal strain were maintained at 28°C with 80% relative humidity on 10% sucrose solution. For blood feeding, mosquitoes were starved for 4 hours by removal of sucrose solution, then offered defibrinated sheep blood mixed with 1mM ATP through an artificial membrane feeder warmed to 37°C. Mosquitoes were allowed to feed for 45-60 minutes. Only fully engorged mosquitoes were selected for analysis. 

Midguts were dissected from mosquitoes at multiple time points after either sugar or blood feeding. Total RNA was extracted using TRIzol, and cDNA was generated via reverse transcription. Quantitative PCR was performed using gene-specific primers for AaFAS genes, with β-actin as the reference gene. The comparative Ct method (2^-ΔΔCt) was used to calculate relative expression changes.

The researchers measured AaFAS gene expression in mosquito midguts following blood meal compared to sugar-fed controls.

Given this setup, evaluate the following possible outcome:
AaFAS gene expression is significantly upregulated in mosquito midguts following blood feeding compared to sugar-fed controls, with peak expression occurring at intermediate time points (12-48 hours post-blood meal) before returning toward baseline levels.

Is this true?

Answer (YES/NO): NO